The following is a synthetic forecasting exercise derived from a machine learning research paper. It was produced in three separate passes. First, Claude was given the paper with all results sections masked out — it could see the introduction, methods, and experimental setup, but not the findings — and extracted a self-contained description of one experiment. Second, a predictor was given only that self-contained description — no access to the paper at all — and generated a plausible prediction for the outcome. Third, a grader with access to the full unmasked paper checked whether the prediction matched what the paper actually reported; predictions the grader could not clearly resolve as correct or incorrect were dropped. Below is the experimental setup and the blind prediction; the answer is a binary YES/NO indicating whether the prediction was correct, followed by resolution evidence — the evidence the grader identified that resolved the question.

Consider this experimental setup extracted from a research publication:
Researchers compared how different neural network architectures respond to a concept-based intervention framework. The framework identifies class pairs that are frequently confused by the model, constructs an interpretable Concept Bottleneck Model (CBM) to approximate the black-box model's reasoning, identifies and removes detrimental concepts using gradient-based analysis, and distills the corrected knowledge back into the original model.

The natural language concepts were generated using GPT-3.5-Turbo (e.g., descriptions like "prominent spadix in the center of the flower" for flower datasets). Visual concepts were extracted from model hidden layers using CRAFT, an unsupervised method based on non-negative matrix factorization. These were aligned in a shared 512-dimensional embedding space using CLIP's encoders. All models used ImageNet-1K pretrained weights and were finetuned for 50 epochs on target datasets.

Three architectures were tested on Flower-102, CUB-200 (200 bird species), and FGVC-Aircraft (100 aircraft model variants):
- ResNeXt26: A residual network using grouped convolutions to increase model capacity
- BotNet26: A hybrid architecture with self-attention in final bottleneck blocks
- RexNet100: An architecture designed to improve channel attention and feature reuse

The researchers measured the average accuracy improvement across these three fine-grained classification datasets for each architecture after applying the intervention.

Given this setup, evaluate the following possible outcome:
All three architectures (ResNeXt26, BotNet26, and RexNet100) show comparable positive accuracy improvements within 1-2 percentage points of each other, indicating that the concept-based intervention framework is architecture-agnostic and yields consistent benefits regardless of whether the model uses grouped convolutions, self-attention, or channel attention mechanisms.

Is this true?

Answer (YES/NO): YES